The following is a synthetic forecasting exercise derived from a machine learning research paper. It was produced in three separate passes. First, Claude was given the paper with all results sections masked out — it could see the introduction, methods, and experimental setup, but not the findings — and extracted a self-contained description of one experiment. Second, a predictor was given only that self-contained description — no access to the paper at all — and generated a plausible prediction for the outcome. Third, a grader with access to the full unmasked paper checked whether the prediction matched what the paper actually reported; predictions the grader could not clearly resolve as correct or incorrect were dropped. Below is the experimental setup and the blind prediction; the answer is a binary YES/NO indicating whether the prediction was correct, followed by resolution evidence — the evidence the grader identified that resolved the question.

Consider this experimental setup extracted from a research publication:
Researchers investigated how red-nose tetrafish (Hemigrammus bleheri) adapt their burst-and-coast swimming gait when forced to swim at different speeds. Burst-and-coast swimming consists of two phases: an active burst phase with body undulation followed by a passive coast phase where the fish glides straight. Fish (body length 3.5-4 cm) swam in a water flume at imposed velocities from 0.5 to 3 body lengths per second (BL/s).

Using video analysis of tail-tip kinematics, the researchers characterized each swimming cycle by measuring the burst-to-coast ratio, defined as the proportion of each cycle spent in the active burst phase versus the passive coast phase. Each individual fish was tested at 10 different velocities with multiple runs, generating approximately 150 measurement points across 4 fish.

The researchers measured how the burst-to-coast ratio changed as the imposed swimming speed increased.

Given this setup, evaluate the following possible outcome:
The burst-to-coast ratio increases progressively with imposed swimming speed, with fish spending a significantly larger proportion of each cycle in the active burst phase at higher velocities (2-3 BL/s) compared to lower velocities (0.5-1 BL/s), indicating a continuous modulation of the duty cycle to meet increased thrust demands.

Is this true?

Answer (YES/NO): YES